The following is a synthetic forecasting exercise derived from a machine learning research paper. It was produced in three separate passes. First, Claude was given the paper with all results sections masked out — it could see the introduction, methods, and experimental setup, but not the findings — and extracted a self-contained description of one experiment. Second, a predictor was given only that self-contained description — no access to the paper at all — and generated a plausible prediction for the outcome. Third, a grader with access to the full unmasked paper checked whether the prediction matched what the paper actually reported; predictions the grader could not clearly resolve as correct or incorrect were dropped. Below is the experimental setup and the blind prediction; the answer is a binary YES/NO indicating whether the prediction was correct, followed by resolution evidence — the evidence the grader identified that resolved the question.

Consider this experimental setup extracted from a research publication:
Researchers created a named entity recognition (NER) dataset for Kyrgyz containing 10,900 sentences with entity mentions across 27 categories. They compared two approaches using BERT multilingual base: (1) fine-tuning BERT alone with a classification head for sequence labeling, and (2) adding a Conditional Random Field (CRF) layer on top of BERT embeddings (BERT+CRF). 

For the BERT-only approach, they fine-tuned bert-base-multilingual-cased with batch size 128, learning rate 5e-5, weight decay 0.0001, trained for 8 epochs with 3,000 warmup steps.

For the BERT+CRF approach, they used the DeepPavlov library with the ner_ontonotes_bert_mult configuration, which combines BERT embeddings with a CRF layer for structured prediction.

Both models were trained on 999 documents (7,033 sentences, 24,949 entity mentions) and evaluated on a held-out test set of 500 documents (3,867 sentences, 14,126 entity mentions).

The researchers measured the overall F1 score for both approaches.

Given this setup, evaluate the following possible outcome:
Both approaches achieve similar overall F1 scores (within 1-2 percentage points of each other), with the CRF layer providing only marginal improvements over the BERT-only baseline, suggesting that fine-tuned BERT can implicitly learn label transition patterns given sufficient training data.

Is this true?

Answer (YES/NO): NO